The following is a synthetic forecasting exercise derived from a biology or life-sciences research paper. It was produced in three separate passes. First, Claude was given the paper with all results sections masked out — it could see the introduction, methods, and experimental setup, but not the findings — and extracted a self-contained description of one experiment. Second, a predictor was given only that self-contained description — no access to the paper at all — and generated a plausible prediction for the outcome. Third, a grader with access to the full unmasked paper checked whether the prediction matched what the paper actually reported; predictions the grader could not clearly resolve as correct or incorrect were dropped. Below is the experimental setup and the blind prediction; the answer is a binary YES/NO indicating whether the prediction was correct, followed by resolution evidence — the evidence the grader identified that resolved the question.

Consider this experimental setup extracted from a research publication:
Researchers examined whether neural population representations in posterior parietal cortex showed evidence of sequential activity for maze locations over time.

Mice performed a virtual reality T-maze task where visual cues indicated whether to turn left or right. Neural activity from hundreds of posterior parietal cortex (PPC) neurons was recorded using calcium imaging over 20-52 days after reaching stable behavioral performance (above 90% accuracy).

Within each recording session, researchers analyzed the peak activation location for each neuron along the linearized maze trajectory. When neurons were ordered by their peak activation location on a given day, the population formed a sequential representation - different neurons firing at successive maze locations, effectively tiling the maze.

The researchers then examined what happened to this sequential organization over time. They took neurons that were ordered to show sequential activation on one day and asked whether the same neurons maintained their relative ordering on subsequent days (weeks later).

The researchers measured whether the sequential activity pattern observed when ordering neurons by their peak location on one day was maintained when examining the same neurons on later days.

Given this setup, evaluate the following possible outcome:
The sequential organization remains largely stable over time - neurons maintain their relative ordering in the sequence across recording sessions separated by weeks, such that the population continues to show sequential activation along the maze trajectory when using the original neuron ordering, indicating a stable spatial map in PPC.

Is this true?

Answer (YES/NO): NO